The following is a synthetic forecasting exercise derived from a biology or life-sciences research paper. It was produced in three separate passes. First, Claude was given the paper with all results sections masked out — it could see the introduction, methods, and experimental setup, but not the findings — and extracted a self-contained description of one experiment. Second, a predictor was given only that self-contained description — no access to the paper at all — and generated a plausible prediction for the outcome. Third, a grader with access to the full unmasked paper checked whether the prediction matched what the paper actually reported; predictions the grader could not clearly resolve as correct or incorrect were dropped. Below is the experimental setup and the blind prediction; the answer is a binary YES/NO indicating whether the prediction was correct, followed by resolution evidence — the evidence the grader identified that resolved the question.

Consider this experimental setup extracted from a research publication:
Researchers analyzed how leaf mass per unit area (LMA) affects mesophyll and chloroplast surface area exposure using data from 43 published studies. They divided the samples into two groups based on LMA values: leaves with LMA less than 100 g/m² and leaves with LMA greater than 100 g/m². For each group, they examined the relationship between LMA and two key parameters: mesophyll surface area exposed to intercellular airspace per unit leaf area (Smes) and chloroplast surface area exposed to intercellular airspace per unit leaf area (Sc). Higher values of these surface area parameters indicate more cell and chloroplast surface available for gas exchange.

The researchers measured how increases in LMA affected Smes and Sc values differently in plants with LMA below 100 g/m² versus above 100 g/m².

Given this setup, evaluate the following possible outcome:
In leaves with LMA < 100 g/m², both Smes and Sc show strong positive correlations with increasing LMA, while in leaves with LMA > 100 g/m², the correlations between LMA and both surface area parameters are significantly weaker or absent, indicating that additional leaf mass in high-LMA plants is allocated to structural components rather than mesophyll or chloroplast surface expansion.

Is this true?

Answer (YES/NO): YES